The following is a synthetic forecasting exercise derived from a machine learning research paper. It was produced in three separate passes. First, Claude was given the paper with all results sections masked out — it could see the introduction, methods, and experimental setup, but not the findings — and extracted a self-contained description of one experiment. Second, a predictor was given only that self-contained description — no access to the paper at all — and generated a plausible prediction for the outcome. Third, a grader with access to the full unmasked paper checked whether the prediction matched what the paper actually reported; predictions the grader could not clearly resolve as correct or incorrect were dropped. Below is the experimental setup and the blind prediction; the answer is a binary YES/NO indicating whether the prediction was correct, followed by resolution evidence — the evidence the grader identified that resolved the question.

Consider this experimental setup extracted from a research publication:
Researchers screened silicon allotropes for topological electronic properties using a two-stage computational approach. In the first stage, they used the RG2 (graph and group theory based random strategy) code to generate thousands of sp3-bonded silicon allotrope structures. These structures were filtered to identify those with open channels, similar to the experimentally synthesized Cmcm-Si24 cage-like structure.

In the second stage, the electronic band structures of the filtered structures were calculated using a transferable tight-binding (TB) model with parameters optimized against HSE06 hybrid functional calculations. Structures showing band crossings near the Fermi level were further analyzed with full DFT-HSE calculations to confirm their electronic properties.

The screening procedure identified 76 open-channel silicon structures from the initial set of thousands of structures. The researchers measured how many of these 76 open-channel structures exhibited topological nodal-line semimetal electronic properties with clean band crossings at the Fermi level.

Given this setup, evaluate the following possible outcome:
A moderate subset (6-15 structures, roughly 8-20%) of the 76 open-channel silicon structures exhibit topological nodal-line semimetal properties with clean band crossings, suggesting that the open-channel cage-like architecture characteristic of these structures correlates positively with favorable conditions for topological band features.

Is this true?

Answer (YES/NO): NO